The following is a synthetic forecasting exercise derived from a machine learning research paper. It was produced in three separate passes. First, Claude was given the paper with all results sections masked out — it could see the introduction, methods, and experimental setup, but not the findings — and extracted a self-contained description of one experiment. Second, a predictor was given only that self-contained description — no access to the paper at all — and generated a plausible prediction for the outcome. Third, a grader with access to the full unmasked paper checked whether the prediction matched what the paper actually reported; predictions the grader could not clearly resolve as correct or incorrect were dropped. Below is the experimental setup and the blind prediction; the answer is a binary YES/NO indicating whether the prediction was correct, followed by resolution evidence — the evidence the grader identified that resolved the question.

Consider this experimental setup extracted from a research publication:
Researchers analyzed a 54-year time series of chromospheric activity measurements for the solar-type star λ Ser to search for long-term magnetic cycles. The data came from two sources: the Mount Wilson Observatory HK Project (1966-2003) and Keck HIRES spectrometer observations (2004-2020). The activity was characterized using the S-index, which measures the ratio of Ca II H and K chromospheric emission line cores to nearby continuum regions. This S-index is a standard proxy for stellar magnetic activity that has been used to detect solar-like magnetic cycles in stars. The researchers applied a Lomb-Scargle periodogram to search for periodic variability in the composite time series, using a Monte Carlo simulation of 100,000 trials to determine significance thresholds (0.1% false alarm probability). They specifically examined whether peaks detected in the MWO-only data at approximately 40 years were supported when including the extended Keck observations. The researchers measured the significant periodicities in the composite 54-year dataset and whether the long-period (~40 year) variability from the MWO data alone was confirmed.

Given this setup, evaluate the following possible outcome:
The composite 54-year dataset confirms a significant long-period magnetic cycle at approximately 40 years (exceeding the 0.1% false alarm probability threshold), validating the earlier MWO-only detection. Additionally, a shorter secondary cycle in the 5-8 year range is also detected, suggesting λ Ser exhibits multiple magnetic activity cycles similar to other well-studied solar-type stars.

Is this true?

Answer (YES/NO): NO